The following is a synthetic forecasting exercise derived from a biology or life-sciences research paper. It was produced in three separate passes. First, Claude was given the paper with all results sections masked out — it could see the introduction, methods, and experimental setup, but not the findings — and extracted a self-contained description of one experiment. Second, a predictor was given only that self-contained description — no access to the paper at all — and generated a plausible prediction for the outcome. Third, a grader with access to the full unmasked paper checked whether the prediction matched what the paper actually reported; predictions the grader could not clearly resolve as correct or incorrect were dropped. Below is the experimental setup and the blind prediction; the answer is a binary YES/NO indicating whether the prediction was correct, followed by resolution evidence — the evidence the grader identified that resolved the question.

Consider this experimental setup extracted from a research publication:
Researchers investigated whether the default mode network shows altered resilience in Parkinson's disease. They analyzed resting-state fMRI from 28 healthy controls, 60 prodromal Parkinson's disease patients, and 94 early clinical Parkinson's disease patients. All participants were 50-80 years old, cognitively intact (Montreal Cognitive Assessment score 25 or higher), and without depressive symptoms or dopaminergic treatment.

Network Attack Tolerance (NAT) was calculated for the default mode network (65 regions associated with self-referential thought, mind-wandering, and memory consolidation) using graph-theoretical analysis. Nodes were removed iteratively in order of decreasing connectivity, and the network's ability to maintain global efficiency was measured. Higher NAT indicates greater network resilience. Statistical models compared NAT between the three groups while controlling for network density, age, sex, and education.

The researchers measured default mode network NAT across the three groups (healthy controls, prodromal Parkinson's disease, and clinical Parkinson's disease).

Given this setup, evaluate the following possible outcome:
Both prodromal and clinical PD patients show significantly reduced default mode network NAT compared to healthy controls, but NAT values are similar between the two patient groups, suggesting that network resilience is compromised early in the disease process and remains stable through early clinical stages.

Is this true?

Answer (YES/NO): NO